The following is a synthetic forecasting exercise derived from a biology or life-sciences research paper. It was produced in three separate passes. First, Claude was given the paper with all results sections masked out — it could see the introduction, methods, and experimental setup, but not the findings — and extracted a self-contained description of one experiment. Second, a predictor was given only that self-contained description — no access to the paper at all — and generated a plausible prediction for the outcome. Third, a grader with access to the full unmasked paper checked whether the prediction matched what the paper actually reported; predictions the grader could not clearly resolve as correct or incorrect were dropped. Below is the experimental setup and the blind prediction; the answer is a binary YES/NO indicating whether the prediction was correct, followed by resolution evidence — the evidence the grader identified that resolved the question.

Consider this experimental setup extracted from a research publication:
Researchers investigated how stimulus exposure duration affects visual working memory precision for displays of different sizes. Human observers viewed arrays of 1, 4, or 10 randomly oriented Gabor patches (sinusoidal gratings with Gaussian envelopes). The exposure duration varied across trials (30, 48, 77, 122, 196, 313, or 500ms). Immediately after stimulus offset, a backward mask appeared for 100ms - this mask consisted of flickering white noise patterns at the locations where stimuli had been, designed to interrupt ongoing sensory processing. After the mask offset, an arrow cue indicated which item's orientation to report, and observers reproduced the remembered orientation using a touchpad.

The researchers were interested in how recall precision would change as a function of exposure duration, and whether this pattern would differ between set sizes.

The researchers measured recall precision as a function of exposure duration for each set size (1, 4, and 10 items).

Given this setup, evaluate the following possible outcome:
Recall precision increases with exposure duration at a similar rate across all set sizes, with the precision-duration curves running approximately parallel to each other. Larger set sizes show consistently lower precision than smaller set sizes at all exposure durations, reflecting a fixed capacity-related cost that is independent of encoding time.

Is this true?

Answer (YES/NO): NO